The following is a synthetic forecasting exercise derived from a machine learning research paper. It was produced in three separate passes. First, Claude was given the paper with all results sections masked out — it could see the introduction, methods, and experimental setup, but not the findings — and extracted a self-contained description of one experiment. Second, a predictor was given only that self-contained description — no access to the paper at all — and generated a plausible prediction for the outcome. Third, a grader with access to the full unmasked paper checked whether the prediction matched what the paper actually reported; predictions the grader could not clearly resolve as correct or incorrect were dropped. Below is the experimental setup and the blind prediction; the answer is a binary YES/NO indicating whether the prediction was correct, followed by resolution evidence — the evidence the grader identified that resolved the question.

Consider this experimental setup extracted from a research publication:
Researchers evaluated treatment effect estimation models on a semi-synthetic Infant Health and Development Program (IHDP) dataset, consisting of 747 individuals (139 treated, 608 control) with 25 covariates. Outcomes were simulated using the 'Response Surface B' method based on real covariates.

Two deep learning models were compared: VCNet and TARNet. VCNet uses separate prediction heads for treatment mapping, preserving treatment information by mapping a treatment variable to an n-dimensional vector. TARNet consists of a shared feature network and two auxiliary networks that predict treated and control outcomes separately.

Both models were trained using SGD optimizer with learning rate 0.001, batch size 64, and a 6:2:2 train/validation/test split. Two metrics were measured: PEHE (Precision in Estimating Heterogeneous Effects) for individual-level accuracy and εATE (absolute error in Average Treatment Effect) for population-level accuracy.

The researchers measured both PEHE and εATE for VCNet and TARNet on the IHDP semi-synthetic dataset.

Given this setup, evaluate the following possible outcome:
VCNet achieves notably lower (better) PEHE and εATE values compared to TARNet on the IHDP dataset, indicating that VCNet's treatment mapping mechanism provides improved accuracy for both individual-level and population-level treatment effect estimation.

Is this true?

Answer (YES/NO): NO